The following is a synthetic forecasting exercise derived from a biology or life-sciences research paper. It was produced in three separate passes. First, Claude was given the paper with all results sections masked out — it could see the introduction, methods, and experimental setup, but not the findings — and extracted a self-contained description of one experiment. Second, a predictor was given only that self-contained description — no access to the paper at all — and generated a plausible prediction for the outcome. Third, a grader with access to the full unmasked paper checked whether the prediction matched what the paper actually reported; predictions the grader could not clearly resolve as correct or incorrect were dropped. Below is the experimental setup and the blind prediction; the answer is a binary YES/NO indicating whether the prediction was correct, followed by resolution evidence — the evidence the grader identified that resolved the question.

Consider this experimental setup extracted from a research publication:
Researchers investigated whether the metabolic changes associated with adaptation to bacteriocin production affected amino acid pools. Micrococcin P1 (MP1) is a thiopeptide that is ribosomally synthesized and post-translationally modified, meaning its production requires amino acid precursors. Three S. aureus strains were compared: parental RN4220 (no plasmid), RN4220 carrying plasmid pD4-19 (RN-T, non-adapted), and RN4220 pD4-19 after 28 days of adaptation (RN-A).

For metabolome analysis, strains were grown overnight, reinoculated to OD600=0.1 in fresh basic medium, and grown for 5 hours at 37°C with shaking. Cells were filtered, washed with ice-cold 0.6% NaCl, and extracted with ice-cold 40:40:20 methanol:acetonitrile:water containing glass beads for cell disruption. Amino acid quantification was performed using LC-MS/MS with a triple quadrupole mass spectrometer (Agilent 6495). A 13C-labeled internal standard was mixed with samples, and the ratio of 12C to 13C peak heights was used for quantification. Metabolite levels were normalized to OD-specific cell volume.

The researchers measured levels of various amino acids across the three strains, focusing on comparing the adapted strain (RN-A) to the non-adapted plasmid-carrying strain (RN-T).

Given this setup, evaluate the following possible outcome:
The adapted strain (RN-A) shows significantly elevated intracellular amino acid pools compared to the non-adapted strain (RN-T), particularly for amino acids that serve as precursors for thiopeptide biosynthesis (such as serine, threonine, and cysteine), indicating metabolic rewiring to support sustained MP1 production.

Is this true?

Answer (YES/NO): NO